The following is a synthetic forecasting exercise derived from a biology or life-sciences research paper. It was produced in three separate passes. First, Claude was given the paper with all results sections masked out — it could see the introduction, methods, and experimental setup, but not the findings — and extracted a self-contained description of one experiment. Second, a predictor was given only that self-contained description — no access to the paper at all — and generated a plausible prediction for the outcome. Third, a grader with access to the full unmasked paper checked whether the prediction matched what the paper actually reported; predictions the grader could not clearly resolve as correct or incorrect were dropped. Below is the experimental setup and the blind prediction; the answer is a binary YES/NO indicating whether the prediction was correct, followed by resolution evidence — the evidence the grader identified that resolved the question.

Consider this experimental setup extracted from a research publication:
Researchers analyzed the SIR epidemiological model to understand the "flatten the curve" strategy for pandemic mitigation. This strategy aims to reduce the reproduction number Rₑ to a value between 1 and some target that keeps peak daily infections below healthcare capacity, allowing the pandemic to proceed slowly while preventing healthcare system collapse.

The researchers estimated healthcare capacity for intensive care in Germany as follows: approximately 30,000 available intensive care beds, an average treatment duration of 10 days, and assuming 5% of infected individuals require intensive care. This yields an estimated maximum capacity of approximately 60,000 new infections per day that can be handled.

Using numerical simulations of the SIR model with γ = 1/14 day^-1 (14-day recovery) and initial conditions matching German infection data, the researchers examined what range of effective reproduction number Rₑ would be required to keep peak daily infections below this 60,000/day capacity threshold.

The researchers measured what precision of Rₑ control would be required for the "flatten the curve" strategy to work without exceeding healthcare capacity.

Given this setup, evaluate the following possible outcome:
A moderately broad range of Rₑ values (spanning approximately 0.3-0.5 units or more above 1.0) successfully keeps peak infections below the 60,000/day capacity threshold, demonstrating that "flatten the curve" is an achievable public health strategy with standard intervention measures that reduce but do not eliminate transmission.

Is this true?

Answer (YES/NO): NO